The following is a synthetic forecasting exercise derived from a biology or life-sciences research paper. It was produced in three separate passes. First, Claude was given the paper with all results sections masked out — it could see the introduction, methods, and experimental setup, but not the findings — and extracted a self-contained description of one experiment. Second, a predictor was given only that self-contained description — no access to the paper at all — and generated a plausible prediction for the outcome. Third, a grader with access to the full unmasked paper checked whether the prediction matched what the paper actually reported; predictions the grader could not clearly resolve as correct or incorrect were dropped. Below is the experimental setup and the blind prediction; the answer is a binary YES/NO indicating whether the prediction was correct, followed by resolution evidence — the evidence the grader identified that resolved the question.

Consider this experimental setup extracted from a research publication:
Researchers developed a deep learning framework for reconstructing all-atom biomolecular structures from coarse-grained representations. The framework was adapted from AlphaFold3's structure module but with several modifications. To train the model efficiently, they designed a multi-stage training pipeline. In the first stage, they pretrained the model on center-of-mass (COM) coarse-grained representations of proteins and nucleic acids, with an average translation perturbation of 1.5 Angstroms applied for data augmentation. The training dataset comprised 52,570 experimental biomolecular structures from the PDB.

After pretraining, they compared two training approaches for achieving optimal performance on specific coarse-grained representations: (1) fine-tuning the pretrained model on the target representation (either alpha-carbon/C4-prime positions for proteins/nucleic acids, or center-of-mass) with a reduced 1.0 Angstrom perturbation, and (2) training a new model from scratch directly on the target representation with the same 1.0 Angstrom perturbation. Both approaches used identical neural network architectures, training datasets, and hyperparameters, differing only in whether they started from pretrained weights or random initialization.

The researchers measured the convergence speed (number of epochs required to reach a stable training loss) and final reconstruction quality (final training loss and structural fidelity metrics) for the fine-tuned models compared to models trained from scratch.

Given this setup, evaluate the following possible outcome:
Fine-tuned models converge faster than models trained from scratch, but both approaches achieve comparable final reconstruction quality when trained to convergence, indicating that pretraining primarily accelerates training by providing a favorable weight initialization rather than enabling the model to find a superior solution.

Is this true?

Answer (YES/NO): NO